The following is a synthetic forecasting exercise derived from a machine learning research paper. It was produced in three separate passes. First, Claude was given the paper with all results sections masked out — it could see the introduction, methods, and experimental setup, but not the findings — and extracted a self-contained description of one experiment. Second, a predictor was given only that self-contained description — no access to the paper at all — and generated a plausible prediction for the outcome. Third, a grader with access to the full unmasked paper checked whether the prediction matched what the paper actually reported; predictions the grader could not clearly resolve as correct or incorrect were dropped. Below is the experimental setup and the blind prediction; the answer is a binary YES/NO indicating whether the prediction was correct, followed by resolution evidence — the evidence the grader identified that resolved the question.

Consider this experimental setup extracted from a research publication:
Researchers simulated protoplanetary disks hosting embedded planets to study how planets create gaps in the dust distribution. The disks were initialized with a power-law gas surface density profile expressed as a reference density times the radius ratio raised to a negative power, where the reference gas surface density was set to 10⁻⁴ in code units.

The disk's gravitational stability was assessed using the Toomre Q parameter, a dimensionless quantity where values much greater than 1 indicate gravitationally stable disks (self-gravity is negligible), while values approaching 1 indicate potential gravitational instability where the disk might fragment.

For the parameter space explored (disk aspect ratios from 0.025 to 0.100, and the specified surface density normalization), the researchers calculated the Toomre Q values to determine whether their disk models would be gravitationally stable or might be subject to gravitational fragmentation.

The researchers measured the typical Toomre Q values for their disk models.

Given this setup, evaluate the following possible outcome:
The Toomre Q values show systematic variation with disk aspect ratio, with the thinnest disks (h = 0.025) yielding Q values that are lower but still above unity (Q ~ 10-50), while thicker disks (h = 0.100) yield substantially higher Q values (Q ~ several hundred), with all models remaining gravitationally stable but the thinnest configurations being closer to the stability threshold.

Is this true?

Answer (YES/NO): NO